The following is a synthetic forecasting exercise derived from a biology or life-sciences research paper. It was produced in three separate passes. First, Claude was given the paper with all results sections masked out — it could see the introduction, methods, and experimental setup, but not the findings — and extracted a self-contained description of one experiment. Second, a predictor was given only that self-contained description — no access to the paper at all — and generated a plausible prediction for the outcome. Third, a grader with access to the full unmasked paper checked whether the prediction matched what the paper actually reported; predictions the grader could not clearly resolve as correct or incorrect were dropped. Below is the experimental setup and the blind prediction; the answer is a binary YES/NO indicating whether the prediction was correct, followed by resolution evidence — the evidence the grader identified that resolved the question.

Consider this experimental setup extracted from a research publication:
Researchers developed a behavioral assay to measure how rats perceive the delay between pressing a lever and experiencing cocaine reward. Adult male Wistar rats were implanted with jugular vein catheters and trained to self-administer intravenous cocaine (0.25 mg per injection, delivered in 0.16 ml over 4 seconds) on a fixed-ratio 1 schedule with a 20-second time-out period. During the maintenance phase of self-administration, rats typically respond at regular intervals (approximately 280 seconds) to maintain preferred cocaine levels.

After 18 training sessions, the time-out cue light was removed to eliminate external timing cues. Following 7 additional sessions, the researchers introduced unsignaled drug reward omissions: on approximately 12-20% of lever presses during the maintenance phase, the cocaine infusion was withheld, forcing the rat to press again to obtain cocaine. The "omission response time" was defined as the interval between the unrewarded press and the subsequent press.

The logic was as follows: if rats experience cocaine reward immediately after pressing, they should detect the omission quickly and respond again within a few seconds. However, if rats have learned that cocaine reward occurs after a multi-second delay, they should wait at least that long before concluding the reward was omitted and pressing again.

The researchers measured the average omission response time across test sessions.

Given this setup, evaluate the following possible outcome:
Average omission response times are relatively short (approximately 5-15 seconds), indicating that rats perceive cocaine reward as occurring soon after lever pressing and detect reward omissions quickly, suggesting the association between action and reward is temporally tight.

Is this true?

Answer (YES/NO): NO